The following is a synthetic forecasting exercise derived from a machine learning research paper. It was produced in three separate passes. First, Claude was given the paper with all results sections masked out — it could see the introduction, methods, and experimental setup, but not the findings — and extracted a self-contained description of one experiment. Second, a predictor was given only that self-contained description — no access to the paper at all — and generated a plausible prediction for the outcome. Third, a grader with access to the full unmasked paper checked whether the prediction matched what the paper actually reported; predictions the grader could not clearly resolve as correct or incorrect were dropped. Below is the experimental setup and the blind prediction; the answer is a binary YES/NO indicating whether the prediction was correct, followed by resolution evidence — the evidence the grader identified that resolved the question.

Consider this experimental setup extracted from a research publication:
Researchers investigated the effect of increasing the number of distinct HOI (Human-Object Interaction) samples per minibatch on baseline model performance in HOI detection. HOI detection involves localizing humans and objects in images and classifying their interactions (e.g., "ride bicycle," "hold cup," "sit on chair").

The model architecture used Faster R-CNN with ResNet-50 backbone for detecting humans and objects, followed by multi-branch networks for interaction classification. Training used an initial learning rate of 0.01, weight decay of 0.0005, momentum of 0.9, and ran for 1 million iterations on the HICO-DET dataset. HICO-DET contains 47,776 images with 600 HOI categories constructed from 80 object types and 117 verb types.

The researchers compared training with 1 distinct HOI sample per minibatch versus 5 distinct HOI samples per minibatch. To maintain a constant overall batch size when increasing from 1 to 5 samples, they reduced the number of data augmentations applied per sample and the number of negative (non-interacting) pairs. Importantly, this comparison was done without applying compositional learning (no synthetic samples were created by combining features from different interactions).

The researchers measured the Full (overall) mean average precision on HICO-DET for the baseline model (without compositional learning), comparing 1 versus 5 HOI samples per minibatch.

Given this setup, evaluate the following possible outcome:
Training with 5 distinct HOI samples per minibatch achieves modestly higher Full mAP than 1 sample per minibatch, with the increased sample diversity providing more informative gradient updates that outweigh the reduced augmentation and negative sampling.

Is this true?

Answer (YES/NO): NO